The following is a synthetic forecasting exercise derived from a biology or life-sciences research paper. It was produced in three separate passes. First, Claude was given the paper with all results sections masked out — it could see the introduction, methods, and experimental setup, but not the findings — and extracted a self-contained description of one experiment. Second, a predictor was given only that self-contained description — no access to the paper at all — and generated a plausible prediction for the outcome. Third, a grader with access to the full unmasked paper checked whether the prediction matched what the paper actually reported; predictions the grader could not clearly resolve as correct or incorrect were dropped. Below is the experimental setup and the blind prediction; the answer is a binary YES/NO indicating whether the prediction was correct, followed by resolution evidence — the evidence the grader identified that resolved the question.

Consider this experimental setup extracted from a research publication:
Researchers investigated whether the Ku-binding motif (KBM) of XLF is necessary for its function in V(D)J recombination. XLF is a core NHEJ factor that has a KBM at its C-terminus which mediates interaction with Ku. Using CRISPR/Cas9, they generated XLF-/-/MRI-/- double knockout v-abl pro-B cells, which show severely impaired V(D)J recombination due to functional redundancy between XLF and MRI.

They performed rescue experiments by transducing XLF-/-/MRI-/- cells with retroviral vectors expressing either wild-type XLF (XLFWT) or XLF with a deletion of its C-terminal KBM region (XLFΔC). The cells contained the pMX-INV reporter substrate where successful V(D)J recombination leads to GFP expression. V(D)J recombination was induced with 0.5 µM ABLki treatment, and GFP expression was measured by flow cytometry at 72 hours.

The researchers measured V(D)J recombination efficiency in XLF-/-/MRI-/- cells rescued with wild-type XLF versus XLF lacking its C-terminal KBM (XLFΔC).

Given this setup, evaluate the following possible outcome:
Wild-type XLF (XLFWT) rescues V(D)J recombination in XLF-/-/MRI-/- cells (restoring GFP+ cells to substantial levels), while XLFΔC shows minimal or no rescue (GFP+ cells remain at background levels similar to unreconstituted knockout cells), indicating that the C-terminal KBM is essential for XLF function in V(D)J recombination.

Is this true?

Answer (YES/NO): NO